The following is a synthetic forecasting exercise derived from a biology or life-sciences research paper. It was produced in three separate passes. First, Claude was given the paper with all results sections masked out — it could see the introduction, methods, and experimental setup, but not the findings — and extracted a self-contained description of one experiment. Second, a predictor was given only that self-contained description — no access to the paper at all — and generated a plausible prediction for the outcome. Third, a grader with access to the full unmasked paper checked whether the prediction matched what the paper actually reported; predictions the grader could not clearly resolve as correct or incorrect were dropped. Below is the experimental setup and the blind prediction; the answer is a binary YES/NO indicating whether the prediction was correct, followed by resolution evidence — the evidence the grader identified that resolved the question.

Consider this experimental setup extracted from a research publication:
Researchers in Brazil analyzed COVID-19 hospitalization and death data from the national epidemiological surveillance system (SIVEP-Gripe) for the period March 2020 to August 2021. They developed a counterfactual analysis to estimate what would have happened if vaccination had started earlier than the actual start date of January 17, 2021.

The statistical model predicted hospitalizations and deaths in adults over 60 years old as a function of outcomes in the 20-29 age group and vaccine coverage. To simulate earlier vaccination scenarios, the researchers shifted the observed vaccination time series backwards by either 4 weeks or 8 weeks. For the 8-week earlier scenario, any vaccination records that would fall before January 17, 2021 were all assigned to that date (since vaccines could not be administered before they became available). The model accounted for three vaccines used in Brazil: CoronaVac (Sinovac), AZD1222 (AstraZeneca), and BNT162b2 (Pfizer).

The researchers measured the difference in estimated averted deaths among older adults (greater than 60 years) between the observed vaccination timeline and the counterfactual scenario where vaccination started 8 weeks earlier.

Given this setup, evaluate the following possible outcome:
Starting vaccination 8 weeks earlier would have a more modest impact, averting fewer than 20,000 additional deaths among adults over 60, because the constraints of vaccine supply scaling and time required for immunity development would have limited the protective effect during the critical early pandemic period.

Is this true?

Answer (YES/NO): NO